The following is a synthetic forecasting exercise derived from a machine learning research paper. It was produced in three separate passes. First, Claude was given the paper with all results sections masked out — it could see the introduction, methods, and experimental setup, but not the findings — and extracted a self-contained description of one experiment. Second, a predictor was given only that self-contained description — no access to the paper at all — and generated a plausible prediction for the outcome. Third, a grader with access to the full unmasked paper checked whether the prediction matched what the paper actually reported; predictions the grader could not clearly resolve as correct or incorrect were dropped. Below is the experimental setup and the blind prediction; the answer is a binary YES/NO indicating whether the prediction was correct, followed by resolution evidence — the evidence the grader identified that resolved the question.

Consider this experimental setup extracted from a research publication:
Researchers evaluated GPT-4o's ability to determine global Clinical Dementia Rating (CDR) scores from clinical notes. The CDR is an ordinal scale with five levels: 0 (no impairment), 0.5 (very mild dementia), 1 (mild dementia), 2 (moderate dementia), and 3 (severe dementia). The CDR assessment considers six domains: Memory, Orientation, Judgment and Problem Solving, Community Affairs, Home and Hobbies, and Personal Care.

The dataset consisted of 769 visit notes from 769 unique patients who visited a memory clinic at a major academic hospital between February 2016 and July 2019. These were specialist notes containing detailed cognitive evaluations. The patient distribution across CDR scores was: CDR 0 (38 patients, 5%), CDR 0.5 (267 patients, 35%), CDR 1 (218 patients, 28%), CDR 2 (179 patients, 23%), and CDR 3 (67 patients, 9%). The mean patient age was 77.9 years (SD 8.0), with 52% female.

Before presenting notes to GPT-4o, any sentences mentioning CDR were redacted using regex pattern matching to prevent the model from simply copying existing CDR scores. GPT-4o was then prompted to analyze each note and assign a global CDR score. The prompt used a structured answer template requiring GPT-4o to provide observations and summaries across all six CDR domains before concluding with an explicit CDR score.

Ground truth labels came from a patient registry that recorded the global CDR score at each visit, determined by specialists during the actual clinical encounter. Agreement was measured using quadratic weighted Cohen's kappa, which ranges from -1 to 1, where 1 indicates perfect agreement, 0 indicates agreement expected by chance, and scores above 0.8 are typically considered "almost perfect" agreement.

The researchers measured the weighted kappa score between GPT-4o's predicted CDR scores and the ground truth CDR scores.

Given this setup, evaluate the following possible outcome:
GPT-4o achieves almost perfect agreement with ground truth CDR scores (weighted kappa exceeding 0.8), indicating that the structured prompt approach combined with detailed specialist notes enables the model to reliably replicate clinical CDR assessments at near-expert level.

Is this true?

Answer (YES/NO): YES